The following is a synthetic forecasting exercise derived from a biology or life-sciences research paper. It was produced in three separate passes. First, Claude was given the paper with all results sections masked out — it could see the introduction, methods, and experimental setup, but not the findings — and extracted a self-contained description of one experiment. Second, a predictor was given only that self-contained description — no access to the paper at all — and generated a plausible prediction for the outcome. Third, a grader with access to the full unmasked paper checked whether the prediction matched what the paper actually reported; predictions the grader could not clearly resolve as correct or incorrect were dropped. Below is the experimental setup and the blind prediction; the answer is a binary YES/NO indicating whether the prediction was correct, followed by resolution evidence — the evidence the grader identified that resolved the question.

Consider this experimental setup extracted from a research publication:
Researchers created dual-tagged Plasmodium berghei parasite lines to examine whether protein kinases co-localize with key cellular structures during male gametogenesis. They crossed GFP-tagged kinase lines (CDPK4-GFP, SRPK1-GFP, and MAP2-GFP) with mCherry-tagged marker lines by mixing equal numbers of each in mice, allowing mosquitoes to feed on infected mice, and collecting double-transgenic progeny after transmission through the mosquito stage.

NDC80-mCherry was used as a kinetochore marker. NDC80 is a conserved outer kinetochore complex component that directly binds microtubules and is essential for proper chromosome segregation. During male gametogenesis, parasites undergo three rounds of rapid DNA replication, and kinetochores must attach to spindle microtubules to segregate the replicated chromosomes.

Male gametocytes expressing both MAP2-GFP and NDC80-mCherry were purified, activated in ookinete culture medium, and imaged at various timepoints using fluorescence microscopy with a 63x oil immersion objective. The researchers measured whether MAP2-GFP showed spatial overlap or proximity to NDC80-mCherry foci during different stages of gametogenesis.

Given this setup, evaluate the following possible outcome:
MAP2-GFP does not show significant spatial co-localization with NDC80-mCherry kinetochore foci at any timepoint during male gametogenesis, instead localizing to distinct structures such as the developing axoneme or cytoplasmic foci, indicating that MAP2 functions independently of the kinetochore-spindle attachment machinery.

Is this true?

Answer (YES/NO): NO